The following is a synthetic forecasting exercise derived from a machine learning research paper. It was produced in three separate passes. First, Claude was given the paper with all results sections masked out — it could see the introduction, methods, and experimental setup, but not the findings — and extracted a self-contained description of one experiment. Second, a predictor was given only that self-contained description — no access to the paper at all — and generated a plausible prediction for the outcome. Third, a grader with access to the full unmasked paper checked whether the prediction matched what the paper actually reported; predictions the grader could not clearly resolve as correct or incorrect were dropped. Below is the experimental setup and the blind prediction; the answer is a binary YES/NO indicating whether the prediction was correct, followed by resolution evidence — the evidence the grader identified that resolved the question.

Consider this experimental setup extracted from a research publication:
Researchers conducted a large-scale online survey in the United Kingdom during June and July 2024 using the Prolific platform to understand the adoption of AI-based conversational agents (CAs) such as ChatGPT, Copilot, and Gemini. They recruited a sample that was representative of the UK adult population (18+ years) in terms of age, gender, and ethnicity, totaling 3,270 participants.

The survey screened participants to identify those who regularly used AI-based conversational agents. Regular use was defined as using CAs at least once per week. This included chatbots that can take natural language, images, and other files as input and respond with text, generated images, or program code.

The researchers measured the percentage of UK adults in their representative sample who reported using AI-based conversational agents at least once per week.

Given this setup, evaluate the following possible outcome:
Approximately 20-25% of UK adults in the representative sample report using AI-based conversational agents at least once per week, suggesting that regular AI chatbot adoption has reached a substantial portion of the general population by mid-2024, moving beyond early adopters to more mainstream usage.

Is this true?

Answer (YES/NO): NO